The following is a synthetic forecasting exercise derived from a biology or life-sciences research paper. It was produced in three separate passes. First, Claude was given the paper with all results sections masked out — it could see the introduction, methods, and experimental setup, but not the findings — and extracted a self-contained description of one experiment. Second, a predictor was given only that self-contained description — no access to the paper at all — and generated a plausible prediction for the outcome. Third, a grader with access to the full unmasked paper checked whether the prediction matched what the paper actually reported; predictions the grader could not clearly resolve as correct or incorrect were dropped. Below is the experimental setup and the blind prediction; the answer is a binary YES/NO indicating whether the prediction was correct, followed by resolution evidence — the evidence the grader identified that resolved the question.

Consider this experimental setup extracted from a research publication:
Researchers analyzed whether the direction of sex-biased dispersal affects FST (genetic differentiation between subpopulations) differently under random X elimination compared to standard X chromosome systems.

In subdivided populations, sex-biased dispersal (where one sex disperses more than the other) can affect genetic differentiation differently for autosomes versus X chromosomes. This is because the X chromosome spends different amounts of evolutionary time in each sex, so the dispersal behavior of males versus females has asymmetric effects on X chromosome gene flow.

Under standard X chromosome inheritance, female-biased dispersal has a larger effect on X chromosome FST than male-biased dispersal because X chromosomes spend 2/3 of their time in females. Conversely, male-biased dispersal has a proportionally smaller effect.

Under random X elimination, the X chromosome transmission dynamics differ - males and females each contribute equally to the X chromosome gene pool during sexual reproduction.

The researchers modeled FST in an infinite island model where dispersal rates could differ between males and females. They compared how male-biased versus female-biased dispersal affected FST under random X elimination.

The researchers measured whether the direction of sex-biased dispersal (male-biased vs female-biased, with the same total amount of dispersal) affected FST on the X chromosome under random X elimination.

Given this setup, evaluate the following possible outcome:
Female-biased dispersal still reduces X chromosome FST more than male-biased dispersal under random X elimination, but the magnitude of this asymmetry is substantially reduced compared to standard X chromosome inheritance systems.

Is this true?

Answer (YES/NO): NO